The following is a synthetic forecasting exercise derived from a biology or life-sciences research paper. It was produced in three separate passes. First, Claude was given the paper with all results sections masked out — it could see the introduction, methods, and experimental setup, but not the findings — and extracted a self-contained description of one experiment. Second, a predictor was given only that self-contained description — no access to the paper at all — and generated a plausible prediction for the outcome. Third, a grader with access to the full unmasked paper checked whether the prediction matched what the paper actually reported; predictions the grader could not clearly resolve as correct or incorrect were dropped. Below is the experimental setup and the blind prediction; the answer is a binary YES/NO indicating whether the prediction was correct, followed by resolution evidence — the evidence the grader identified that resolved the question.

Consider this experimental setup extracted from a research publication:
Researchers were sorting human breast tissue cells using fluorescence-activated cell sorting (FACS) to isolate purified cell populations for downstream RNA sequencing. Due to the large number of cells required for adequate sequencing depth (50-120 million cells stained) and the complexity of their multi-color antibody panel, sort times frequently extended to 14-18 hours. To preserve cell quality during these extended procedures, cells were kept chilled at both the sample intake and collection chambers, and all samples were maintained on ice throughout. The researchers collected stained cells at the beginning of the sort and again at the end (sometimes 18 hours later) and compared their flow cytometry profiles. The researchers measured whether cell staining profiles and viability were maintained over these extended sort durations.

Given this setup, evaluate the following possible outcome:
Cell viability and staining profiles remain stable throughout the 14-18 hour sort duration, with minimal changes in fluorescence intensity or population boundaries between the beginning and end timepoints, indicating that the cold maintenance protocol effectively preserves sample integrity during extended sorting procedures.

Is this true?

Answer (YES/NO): YES